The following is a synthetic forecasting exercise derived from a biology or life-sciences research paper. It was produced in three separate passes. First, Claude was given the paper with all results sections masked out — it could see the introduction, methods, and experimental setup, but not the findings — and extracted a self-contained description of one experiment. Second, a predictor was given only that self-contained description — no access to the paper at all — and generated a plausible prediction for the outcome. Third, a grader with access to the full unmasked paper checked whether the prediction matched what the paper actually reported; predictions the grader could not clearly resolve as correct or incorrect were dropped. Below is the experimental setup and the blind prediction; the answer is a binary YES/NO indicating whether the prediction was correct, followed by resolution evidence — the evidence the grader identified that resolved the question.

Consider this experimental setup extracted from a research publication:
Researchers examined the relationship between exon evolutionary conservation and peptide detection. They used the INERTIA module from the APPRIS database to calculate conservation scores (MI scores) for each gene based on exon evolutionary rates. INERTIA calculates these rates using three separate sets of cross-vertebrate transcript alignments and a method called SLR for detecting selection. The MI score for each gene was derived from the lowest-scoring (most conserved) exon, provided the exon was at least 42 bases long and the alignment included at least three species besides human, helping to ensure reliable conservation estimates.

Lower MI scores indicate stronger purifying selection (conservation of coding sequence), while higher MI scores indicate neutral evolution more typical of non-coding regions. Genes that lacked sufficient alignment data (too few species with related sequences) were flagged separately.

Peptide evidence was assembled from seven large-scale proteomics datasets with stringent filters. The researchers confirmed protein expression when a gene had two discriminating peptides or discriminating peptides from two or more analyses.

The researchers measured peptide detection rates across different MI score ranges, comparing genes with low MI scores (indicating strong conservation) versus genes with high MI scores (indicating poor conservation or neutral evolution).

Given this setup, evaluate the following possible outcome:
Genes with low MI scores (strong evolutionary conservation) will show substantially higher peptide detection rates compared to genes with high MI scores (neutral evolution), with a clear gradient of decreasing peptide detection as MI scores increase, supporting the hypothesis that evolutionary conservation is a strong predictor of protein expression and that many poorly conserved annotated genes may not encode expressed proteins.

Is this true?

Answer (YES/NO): YES